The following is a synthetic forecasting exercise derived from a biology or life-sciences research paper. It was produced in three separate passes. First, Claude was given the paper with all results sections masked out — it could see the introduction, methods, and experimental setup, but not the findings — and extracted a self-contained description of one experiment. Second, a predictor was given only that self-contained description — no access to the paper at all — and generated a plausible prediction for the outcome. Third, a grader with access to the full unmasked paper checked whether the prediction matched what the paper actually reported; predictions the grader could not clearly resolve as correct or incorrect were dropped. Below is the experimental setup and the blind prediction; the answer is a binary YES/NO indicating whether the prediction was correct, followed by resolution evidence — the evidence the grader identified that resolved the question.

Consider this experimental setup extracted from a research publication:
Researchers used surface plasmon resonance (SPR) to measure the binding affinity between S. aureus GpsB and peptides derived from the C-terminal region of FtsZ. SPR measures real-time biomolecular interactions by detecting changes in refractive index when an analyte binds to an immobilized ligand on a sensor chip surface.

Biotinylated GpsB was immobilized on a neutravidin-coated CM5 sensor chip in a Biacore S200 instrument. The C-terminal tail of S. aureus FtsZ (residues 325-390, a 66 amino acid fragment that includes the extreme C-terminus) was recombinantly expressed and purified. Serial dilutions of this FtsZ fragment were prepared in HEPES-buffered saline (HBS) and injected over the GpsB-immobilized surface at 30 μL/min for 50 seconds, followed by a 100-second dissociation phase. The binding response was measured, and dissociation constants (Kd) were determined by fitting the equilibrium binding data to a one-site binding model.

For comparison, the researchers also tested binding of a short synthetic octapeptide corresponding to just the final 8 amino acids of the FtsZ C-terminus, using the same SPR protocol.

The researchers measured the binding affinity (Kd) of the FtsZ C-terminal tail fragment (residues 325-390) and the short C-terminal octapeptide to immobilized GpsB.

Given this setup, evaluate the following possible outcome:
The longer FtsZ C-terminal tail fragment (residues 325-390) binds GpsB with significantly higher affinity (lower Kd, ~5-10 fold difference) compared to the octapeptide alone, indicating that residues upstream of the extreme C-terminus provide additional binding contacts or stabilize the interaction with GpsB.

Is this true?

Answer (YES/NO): NO